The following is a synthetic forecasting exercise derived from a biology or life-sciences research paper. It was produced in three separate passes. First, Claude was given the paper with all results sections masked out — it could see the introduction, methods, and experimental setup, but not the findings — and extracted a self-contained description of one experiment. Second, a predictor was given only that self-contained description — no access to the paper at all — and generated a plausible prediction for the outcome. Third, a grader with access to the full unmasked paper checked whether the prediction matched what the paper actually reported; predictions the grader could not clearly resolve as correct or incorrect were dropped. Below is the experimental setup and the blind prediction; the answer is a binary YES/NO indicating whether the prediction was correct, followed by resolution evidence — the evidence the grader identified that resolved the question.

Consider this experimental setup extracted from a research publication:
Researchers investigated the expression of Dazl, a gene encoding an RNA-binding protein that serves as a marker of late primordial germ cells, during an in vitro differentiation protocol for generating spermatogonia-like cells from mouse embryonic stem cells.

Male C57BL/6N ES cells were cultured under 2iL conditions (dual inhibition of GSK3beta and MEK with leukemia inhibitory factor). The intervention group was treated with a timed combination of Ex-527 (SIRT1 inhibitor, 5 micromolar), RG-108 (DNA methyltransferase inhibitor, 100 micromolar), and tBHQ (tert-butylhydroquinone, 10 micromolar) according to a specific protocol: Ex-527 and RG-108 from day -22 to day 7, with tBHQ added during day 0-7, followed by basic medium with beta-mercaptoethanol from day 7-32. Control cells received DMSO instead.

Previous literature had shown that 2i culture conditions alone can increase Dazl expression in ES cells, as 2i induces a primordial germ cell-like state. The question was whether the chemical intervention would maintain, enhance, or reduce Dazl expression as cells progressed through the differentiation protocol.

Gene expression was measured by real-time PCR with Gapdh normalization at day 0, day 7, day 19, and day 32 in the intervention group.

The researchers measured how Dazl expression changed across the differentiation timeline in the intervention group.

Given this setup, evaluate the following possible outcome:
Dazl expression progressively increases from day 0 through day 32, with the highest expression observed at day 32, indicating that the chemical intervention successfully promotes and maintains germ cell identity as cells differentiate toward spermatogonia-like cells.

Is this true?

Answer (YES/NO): NO